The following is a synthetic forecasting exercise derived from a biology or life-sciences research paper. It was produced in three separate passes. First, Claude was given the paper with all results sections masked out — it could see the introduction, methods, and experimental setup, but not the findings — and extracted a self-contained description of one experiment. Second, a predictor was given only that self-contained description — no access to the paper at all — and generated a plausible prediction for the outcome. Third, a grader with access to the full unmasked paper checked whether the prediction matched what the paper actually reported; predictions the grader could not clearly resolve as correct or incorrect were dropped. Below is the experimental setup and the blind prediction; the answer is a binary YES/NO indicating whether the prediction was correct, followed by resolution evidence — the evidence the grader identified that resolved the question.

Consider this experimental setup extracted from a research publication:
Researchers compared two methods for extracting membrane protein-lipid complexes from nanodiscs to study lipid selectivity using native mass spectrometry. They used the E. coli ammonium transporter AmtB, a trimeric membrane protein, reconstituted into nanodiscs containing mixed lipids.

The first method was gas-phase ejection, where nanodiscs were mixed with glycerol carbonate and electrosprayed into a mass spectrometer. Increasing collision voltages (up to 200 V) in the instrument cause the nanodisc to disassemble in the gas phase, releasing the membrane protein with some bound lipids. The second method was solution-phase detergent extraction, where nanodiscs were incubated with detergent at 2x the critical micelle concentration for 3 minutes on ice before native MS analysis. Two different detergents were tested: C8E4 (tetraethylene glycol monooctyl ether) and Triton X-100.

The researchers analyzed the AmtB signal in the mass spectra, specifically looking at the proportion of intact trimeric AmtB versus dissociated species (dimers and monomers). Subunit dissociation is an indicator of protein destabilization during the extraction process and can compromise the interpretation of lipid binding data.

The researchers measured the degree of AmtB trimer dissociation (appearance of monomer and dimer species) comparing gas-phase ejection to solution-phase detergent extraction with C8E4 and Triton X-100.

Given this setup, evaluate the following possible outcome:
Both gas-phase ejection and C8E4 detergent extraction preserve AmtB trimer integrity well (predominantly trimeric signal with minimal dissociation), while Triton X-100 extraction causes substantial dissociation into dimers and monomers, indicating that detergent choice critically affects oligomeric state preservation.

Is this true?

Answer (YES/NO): NO